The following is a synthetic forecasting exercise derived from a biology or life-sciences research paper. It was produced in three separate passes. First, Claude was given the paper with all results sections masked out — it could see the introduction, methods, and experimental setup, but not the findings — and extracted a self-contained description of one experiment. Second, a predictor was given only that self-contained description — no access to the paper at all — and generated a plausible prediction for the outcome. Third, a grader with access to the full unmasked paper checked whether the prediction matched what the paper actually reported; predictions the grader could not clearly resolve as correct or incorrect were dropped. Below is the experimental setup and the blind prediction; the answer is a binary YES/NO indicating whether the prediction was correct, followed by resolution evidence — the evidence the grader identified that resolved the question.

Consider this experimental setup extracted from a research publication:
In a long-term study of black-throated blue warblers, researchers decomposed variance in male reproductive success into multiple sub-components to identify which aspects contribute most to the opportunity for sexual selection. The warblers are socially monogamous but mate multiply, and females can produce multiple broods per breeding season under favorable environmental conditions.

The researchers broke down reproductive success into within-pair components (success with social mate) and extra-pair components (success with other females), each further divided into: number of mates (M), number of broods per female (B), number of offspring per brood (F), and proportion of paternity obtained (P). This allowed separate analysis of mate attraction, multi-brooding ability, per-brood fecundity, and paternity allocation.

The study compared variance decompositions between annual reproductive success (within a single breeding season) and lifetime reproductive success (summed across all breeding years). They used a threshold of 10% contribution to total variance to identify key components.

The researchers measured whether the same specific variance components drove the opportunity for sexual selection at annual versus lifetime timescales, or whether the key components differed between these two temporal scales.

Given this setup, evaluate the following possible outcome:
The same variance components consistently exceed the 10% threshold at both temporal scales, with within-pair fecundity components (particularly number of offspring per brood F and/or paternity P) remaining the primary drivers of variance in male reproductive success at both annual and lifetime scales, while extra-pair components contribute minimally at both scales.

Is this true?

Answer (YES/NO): NO